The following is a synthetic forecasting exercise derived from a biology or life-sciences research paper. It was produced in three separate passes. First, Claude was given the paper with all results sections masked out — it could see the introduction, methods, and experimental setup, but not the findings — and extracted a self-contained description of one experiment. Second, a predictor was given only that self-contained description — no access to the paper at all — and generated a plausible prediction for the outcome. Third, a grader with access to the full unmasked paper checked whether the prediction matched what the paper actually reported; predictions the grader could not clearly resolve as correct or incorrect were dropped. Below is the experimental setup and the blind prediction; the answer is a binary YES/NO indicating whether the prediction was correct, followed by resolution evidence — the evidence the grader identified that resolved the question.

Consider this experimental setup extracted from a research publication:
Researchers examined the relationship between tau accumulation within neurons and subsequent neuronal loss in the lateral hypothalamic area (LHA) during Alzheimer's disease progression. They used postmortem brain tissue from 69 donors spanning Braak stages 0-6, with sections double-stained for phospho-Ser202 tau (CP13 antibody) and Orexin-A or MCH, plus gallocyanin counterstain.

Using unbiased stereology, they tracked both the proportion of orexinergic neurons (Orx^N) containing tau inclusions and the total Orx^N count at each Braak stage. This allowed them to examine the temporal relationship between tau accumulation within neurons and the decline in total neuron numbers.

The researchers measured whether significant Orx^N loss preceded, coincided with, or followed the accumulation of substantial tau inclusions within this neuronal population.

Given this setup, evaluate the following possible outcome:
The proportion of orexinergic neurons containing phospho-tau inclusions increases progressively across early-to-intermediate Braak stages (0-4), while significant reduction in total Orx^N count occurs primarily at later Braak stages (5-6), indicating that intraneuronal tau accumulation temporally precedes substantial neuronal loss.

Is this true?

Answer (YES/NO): NO